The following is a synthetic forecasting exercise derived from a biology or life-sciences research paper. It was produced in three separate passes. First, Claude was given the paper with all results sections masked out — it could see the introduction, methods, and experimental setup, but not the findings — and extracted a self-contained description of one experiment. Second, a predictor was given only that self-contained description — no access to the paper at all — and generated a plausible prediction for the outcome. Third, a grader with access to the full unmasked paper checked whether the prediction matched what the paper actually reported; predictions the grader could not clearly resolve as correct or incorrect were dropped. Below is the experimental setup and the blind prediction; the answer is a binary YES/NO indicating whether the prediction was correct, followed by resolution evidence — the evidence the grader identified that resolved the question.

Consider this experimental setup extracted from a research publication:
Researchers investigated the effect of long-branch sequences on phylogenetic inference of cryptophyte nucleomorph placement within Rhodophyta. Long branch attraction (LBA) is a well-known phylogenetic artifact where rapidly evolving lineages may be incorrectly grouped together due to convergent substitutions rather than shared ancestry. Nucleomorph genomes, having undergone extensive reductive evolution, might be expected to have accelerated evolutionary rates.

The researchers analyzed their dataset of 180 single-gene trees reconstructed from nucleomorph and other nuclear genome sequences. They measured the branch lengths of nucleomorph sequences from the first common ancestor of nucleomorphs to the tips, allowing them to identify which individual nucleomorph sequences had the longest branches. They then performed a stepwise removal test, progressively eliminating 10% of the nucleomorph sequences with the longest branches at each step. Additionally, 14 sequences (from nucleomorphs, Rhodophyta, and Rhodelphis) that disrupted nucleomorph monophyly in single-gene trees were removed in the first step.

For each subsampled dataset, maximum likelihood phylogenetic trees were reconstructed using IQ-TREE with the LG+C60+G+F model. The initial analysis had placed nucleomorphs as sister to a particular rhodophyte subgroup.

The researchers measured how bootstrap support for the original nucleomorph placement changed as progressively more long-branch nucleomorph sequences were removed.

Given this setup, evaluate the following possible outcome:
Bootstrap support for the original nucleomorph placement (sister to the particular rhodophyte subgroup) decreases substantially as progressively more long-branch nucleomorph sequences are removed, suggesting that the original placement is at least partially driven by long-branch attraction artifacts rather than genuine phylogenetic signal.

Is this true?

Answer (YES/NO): NO